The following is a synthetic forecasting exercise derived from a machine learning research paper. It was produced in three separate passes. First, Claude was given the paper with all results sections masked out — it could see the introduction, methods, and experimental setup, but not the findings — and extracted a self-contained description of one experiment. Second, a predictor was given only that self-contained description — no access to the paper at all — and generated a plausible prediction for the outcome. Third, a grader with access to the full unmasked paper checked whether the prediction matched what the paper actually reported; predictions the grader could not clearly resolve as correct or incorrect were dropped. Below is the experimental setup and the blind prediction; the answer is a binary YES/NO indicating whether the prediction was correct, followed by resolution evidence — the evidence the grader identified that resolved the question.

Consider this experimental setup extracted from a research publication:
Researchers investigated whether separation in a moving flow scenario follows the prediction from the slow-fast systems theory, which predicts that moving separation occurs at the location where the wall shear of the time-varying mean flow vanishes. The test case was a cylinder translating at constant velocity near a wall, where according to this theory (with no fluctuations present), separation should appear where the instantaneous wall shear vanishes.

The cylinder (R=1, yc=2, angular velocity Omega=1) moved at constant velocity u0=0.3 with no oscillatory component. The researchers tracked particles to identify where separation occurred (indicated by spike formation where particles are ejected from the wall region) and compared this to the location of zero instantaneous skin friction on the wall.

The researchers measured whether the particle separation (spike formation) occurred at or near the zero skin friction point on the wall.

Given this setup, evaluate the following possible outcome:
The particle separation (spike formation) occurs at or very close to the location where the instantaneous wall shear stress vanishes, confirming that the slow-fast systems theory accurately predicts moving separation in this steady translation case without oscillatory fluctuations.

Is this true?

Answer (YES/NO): NO